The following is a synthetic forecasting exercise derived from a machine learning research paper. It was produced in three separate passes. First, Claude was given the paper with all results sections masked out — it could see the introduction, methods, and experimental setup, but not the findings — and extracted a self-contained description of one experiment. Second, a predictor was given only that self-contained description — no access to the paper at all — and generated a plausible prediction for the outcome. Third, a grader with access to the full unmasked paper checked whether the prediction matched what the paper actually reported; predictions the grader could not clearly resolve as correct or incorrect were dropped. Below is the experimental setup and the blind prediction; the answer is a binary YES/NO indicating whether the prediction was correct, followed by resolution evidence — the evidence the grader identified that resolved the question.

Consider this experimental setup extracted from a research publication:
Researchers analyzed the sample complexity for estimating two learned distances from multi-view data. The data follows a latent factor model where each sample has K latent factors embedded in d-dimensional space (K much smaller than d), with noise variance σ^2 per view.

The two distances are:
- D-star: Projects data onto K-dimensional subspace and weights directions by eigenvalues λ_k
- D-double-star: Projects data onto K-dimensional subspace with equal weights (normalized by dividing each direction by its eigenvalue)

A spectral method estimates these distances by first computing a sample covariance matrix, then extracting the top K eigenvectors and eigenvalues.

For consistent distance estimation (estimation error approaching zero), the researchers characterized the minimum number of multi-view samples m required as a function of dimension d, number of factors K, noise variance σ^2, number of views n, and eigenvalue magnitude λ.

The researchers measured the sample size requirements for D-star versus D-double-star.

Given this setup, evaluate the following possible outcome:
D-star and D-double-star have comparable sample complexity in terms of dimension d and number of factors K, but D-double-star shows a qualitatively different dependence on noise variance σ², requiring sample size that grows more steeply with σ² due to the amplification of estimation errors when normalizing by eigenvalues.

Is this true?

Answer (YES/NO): NO